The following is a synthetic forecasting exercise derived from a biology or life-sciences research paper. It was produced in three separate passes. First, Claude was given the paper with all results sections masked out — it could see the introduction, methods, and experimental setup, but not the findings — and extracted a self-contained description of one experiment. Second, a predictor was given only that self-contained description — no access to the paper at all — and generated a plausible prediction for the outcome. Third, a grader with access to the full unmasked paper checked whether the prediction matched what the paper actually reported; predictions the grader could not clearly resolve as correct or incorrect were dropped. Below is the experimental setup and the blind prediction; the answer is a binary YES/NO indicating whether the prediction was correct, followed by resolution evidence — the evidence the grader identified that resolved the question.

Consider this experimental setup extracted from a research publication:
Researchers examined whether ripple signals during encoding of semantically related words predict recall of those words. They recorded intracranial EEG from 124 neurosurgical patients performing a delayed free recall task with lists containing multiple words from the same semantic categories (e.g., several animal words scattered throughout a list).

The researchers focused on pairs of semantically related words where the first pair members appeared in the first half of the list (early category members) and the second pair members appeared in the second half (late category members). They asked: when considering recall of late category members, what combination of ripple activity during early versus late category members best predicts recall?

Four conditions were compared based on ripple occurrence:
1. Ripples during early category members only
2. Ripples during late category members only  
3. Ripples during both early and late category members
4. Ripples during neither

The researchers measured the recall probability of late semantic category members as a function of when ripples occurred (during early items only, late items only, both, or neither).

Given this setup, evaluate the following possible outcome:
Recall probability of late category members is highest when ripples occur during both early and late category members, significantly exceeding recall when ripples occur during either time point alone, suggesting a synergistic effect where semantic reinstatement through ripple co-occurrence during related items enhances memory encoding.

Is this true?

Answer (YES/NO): NO